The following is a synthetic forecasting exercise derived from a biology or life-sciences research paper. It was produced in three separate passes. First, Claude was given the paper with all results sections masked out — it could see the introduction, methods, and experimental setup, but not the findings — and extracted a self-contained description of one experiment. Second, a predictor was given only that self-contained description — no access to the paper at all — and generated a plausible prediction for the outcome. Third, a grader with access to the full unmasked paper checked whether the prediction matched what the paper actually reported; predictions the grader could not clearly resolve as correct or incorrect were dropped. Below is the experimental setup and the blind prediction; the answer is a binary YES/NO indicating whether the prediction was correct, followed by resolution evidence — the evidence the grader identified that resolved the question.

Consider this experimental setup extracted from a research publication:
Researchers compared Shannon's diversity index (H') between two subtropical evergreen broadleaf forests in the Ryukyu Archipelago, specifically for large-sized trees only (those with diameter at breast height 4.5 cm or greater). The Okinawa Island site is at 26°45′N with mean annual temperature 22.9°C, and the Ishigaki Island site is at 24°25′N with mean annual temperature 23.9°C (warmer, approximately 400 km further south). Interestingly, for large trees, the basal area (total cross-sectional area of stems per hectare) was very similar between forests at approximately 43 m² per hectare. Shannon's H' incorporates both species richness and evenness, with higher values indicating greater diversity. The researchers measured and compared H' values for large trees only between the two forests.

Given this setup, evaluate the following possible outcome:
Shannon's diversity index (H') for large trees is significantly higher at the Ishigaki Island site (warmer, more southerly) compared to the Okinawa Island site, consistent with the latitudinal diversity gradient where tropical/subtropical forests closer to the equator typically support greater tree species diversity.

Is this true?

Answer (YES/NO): YES